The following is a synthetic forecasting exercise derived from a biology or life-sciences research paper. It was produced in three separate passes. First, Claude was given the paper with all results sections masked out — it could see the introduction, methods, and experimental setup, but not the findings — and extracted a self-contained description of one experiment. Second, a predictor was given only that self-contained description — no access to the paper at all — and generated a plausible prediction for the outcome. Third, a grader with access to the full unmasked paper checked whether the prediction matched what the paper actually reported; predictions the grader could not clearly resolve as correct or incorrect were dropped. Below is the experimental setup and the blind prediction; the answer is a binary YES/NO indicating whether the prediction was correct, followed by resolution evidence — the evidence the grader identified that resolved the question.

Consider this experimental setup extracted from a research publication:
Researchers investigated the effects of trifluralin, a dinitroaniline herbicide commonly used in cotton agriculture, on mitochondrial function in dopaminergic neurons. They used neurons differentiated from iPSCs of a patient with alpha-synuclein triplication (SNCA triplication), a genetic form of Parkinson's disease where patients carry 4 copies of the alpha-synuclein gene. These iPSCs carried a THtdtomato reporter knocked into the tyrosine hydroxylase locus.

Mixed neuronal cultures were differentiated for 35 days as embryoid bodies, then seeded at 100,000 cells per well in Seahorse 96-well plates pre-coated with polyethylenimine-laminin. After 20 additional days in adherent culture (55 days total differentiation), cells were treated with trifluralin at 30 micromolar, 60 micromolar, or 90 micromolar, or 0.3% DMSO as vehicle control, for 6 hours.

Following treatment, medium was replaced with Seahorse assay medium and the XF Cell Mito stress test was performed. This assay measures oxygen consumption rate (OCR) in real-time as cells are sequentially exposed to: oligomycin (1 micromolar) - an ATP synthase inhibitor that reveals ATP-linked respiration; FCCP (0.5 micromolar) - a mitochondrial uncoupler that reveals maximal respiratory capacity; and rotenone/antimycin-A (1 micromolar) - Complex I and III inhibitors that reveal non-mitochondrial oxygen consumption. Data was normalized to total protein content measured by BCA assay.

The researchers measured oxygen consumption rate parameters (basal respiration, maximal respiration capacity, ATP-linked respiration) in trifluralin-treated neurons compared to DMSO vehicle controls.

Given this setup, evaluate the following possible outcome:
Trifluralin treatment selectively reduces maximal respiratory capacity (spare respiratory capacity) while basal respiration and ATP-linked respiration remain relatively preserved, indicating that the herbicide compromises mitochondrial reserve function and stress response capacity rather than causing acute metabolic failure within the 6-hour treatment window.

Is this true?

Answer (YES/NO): NO